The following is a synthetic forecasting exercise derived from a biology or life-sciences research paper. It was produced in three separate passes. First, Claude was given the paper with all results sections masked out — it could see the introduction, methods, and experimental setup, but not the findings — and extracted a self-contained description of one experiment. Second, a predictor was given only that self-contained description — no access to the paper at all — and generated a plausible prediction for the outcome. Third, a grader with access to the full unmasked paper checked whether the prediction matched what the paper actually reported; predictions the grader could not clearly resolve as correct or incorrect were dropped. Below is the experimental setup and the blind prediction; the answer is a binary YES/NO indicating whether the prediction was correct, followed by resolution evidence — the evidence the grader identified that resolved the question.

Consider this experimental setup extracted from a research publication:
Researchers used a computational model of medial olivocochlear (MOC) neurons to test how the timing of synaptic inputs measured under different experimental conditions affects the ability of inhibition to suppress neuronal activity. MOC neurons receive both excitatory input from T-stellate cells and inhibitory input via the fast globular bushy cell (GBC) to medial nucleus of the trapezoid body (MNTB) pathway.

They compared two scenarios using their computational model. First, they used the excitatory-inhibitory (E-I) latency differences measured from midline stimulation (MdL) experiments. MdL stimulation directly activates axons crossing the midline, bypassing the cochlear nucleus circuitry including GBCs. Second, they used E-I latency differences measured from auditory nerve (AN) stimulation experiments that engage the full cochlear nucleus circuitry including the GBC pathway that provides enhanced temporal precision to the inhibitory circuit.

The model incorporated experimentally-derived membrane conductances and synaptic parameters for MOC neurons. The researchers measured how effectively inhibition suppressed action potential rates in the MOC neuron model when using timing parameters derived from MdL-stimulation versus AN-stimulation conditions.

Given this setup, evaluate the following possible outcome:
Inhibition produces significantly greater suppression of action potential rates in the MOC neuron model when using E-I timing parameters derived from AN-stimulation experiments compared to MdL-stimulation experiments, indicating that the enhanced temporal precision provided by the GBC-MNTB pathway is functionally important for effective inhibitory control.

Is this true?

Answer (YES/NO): YES